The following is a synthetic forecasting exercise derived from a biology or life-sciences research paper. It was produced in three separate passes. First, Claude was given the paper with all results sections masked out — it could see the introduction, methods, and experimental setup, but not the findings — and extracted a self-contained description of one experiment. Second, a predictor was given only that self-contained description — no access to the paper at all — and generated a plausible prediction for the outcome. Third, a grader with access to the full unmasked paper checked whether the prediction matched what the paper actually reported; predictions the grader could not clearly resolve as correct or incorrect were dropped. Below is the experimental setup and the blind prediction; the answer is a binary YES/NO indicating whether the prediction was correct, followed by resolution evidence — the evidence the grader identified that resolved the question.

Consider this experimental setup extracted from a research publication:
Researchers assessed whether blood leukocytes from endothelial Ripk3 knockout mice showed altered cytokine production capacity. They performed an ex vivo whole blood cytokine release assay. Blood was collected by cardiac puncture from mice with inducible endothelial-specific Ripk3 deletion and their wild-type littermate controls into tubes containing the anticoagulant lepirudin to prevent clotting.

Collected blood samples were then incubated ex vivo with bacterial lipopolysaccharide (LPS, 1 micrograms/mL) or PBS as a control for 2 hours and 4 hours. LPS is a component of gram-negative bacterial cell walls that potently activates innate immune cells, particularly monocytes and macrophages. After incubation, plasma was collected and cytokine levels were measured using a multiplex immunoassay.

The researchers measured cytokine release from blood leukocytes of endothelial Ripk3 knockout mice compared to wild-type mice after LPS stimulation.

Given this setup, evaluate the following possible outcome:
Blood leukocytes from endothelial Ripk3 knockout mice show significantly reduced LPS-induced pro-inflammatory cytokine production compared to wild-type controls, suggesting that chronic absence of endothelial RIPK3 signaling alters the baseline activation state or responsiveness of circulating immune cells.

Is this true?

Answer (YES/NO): NO